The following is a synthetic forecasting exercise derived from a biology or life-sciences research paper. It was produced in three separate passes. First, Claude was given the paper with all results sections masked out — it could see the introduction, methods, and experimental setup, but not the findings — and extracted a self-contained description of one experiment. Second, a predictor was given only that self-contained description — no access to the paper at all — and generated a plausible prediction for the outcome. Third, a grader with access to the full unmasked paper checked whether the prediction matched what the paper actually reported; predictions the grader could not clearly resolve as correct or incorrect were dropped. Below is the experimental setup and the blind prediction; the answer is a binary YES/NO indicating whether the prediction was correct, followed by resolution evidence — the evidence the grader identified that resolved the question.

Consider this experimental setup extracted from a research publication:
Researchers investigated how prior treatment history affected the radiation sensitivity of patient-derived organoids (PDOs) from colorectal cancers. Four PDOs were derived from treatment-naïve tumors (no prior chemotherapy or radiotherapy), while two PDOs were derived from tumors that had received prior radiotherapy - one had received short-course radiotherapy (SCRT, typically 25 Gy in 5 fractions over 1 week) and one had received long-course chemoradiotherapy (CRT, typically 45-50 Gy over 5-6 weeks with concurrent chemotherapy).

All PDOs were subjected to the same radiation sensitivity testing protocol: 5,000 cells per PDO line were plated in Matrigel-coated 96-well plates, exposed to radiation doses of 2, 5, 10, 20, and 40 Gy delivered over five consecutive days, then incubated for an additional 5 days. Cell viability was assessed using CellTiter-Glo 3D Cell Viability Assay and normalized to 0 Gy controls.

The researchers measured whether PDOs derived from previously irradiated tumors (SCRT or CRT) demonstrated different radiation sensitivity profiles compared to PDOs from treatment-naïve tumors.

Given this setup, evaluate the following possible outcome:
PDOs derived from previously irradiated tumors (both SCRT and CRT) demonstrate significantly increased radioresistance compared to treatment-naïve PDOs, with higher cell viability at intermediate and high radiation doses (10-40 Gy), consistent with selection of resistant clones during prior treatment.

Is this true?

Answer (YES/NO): NO